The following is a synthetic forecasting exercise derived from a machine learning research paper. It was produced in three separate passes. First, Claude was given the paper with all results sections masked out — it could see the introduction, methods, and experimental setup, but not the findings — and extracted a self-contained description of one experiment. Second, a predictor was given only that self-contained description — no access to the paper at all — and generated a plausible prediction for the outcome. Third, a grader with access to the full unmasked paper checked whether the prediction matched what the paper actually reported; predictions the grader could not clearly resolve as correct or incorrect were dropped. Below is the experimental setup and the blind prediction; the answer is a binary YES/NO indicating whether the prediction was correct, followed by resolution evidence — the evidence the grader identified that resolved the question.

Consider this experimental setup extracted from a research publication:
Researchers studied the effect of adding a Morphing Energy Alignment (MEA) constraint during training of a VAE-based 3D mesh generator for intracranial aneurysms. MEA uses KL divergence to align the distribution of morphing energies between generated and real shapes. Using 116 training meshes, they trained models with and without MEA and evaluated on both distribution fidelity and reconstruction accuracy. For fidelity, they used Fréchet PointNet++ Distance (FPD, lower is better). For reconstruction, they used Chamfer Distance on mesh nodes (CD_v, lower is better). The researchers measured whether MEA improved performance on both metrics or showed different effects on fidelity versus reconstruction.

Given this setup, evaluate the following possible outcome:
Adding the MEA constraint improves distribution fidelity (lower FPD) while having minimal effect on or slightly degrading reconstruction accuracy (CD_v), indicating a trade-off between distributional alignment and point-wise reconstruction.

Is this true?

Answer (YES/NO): NO